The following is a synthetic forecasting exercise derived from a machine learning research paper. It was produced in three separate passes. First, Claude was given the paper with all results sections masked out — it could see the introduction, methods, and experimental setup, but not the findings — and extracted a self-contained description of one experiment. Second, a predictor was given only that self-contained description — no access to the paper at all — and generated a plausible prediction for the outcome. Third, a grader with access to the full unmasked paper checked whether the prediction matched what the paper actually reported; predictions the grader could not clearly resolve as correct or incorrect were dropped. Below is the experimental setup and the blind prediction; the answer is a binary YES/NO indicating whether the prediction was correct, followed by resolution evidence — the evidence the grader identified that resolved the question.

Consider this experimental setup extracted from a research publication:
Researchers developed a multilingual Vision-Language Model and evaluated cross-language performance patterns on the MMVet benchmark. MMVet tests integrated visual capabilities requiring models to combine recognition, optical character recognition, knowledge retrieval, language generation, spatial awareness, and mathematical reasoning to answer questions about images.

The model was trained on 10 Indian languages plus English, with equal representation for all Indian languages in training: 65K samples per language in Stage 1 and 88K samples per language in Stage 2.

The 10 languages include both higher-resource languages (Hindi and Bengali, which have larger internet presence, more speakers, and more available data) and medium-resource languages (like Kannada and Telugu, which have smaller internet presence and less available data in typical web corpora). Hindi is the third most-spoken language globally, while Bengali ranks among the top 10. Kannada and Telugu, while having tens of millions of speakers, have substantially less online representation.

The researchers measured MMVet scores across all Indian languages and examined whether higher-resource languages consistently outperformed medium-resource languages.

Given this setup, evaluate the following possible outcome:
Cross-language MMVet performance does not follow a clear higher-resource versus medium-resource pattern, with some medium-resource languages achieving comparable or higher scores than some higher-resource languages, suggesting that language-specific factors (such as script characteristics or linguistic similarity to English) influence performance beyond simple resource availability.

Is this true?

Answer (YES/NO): YES